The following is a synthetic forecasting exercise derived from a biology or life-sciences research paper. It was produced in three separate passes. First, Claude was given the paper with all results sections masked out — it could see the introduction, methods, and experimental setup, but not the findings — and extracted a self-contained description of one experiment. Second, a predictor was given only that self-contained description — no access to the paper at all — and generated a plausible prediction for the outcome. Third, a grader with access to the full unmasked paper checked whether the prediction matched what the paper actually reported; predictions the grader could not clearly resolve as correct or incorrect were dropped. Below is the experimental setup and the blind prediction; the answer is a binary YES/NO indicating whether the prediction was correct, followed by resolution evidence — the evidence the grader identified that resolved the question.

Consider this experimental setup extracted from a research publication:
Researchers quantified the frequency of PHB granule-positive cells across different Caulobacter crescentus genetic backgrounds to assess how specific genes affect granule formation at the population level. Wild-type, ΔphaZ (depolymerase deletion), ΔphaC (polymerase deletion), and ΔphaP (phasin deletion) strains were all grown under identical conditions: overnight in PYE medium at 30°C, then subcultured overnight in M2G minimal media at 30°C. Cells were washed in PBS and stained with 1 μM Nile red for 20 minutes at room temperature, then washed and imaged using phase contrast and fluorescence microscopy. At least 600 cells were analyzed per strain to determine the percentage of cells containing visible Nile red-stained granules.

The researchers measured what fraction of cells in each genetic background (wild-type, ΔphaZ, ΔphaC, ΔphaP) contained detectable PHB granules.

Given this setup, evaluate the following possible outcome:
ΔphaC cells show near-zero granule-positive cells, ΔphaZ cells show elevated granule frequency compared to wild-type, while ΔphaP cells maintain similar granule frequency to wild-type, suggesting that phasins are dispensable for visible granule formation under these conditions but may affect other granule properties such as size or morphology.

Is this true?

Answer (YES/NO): NO